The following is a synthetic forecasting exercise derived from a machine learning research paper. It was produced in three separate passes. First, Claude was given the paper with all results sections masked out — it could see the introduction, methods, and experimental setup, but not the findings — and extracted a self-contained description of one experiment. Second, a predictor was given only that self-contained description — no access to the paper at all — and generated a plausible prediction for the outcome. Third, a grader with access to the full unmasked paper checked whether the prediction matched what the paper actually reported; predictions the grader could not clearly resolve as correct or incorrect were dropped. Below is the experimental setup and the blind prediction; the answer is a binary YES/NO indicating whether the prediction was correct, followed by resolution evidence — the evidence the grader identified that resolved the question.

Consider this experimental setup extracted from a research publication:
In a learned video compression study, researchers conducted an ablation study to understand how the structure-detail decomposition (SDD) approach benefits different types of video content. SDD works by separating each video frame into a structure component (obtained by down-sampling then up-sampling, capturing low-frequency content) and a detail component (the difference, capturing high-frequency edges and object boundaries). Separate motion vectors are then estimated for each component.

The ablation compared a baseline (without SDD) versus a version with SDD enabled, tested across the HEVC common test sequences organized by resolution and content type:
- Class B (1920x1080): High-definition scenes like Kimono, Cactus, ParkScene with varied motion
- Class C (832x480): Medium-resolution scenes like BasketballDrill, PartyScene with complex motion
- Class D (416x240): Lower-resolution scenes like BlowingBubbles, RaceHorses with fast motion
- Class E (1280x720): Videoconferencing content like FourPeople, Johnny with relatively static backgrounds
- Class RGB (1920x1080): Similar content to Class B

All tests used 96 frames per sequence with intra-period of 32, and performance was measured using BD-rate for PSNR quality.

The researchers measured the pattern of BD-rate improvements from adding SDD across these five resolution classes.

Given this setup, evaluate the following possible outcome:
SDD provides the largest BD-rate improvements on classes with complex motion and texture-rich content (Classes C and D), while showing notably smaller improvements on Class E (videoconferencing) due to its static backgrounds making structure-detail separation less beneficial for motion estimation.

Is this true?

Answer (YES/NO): NO